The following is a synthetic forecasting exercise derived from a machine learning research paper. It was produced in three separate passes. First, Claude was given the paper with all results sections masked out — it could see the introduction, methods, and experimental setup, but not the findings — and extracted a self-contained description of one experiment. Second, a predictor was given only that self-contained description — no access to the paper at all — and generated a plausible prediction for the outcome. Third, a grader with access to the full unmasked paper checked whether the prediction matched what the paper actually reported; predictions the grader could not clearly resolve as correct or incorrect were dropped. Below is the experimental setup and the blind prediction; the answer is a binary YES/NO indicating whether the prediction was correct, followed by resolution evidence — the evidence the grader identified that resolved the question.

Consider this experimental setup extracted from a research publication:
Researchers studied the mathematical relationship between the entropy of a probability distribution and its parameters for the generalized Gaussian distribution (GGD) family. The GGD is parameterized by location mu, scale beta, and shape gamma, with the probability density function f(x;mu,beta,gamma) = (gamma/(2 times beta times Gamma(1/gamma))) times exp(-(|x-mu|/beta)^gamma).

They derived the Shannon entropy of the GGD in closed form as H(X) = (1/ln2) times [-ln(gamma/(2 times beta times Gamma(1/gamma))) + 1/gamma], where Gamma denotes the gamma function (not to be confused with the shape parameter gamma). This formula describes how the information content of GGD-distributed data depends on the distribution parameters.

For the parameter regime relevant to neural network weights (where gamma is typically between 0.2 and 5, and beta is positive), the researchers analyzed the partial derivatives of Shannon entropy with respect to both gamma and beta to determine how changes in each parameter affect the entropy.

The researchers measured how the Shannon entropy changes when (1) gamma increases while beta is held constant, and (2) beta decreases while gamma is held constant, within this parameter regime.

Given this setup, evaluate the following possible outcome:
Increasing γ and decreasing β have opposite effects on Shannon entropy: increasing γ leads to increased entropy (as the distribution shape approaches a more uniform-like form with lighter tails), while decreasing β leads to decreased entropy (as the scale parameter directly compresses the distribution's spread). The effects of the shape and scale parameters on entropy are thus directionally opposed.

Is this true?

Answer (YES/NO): NO